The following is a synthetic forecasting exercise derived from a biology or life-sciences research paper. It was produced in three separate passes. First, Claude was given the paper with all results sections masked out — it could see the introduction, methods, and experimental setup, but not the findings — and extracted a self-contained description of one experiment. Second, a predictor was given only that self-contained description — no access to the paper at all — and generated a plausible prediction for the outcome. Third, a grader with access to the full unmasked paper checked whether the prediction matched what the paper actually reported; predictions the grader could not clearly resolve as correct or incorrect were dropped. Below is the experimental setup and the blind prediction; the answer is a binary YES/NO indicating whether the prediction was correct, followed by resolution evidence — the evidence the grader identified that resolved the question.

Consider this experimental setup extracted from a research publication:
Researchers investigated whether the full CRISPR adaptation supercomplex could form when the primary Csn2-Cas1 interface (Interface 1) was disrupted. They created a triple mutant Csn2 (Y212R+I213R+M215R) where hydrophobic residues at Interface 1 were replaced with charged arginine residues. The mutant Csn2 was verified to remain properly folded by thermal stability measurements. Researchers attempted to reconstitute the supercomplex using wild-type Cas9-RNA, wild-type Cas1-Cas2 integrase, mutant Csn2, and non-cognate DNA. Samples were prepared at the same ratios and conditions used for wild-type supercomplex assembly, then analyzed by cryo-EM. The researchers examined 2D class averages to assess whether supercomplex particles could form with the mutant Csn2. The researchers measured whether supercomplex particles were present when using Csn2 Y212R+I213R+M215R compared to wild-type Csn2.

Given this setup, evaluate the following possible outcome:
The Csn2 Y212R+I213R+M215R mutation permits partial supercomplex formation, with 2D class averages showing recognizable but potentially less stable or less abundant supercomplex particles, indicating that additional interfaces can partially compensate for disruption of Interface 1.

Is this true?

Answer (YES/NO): NO